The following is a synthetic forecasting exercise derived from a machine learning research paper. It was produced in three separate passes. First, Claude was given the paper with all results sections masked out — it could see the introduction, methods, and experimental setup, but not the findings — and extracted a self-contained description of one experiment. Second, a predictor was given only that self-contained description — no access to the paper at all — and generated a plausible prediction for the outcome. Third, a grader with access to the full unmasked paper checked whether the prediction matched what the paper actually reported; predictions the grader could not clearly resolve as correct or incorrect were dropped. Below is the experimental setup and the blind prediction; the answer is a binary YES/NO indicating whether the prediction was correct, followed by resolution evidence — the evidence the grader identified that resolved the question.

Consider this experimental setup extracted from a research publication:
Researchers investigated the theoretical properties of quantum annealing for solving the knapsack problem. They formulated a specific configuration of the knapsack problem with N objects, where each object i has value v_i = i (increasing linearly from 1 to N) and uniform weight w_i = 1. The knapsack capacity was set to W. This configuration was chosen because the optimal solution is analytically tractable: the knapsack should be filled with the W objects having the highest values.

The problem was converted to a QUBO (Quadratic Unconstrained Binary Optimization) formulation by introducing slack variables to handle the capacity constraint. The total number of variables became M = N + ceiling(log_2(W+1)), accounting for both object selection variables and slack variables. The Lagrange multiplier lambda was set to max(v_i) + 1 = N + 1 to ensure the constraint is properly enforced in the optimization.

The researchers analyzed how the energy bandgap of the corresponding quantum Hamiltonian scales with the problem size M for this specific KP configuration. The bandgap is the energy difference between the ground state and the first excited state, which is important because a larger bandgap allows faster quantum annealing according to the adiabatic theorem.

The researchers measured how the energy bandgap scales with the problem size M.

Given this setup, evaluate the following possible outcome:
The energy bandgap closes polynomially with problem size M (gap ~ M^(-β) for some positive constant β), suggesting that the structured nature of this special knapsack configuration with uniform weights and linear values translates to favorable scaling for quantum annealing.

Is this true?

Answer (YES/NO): YES